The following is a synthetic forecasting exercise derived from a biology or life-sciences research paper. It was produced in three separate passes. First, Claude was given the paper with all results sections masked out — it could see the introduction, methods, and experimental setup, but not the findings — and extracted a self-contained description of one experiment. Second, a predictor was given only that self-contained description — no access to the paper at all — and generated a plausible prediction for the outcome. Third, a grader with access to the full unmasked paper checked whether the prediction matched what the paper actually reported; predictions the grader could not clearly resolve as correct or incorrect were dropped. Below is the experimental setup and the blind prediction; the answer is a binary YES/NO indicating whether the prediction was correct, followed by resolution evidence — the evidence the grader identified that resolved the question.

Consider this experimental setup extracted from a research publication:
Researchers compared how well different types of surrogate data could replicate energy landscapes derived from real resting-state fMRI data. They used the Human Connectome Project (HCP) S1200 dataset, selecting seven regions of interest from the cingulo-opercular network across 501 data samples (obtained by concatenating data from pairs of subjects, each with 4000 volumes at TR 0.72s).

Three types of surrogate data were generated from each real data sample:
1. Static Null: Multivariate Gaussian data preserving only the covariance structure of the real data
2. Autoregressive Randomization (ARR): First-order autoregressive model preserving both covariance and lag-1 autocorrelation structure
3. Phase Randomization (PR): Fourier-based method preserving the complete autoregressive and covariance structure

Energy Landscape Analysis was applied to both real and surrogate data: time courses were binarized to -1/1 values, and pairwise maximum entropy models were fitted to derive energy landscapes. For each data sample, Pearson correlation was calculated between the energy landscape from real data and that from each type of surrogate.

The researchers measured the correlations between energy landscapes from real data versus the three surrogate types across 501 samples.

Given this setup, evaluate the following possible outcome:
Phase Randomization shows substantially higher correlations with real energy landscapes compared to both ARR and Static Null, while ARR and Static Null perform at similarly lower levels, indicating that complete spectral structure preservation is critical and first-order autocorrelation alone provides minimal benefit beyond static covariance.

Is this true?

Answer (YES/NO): NO